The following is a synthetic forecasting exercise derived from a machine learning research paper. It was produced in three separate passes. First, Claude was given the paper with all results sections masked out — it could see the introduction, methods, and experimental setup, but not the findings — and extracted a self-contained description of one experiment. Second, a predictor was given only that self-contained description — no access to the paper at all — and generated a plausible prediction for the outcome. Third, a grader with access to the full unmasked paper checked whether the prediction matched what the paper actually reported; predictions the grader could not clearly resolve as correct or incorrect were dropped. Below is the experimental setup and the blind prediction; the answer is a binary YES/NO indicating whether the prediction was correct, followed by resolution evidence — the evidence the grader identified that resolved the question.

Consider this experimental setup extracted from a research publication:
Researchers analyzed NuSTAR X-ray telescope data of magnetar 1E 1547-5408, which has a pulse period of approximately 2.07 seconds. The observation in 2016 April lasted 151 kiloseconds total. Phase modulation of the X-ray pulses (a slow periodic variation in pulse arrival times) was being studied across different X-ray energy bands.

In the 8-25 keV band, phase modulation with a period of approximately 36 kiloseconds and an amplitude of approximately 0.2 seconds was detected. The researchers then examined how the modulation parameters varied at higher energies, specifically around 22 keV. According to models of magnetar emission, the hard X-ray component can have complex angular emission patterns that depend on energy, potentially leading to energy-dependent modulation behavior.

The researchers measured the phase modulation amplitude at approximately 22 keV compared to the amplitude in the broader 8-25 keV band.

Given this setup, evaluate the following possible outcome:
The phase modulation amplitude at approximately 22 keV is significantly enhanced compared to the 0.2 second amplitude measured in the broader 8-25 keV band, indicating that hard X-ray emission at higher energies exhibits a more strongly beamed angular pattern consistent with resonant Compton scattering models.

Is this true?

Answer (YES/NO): NO